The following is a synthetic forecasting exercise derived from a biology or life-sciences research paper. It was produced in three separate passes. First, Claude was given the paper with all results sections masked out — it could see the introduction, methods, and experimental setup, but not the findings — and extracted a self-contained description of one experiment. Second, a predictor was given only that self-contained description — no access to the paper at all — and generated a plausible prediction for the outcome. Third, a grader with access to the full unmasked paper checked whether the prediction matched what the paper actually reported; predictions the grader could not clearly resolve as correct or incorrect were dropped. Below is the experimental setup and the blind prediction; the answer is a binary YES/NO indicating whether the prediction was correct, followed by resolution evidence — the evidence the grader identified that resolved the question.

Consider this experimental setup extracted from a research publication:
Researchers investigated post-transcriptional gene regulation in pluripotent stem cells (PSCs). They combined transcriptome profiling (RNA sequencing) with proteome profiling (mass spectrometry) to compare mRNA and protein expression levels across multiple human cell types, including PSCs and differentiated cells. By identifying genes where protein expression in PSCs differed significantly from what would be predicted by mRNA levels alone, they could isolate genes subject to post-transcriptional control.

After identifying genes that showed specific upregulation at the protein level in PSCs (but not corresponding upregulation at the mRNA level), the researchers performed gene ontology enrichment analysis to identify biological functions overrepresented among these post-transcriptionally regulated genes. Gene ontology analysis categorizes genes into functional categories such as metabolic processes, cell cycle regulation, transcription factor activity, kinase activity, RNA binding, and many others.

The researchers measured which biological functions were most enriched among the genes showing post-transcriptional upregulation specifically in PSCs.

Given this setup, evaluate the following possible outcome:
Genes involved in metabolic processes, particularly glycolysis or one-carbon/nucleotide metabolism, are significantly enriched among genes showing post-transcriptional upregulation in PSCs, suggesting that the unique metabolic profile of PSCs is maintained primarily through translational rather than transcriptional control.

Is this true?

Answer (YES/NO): NO